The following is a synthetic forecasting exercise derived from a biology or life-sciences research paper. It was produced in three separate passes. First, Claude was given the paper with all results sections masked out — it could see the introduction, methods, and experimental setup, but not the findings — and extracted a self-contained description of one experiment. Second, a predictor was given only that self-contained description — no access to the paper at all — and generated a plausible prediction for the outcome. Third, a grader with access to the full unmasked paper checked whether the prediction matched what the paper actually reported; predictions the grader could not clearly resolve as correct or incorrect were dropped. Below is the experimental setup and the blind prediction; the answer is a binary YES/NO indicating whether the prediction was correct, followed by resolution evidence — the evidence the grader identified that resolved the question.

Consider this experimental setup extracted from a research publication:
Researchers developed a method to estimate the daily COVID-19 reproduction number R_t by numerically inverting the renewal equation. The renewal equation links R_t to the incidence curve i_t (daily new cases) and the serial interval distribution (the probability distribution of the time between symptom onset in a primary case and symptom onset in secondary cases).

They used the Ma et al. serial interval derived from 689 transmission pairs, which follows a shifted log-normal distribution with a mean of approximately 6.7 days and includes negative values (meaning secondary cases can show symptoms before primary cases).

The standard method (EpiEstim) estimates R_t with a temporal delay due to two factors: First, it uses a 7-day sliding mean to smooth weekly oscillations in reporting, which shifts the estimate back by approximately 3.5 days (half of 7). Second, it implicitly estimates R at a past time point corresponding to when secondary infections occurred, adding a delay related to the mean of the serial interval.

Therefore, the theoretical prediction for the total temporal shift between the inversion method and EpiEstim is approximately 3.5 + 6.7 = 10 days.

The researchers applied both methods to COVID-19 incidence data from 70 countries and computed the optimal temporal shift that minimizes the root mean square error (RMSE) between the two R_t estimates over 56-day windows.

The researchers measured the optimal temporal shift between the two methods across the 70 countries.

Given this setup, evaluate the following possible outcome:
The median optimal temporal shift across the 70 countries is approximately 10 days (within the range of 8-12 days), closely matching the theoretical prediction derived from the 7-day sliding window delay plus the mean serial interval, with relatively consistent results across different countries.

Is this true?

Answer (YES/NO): NO